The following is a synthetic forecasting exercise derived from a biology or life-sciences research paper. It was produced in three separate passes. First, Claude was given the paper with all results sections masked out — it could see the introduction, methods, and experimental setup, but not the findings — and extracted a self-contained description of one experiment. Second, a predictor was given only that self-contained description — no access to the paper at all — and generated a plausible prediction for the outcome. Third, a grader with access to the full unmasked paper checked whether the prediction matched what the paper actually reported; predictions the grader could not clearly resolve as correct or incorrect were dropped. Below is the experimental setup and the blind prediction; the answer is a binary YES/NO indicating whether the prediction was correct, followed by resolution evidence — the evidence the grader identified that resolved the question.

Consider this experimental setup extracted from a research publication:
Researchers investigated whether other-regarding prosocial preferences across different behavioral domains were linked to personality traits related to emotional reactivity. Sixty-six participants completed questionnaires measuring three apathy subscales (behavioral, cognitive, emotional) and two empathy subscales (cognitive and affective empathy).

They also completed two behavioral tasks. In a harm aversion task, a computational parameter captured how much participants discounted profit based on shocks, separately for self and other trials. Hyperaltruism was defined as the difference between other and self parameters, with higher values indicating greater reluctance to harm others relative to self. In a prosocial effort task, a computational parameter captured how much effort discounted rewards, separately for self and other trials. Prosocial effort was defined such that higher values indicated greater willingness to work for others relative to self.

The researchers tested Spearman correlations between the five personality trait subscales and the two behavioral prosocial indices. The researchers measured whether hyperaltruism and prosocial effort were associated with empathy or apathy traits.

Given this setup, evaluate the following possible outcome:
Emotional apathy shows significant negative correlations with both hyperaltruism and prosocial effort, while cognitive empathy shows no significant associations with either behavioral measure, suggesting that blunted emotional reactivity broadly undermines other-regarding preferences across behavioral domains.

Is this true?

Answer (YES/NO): NO